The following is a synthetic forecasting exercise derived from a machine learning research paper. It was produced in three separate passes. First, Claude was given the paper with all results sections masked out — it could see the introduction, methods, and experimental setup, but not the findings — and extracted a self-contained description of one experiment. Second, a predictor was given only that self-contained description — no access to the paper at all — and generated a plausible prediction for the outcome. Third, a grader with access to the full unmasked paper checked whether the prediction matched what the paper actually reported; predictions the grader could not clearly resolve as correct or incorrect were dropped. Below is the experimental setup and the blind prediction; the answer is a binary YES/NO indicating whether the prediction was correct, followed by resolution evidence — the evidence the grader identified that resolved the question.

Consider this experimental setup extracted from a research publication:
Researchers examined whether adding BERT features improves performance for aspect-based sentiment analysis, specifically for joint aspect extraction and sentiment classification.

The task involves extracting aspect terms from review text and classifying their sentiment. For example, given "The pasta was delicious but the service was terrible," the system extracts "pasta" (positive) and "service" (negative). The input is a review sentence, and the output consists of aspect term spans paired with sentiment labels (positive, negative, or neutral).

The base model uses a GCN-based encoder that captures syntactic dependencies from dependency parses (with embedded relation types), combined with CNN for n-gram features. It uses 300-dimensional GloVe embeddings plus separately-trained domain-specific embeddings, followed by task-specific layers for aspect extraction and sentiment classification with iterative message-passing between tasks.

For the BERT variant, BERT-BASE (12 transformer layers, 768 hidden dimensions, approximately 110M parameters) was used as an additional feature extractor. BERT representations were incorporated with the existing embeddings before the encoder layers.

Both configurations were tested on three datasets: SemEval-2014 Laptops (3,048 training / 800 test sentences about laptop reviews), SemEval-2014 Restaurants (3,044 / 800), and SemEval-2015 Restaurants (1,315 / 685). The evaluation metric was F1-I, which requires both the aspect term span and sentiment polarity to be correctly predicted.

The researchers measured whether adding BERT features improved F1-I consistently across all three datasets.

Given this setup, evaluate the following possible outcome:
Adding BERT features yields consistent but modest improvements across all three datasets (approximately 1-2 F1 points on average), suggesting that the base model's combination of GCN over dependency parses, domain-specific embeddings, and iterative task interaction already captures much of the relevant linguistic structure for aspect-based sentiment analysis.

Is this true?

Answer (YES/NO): YES